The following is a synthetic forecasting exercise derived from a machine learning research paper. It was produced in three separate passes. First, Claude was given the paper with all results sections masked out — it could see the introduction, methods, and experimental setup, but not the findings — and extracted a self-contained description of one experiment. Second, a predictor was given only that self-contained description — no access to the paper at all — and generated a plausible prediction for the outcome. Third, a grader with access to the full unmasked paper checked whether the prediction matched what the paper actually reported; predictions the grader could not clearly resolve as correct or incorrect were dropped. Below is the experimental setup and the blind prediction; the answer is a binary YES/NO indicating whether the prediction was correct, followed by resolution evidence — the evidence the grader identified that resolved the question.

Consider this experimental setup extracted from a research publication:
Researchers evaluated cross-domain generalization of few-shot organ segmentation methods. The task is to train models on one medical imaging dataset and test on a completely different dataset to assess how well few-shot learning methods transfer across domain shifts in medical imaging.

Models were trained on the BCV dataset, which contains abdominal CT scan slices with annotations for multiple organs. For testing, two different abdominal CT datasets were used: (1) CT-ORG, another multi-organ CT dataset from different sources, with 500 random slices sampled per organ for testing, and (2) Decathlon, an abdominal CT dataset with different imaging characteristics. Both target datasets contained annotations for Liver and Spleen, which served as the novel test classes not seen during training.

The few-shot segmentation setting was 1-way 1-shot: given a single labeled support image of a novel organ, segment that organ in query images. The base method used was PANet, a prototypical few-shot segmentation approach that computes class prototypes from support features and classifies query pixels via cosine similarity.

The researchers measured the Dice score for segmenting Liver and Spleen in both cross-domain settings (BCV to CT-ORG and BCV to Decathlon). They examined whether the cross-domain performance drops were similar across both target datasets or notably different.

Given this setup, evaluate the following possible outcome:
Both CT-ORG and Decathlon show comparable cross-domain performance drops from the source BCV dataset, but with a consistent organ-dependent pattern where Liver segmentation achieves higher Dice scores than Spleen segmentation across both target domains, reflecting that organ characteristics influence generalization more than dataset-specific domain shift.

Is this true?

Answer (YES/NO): NO